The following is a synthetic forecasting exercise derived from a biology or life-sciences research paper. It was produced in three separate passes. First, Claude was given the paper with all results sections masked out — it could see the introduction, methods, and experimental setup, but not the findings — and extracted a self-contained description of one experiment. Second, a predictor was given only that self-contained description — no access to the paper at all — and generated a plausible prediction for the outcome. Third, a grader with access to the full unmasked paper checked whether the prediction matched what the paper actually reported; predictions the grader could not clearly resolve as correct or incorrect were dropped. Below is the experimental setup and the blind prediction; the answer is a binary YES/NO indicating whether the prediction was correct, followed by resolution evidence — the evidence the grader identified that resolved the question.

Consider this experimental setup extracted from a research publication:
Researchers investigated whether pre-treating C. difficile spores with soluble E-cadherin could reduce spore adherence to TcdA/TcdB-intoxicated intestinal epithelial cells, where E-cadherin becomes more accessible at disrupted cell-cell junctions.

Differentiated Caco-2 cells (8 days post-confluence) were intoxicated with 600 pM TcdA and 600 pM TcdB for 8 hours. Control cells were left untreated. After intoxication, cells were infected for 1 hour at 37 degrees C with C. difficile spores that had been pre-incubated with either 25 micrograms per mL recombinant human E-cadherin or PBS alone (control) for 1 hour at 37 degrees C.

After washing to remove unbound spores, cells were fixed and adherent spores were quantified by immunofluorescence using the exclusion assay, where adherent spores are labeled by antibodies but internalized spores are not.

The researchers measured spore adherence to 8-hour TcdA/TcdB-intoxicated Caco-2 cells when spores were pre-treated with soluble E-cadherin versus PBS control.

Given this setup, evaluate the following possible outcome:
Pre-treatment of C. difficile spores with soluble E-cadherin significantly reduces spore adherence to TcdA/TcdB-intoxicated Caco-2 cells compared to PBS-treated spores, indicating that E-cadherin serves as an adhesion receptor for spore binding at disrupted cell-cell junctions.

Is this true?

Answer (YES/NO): YES